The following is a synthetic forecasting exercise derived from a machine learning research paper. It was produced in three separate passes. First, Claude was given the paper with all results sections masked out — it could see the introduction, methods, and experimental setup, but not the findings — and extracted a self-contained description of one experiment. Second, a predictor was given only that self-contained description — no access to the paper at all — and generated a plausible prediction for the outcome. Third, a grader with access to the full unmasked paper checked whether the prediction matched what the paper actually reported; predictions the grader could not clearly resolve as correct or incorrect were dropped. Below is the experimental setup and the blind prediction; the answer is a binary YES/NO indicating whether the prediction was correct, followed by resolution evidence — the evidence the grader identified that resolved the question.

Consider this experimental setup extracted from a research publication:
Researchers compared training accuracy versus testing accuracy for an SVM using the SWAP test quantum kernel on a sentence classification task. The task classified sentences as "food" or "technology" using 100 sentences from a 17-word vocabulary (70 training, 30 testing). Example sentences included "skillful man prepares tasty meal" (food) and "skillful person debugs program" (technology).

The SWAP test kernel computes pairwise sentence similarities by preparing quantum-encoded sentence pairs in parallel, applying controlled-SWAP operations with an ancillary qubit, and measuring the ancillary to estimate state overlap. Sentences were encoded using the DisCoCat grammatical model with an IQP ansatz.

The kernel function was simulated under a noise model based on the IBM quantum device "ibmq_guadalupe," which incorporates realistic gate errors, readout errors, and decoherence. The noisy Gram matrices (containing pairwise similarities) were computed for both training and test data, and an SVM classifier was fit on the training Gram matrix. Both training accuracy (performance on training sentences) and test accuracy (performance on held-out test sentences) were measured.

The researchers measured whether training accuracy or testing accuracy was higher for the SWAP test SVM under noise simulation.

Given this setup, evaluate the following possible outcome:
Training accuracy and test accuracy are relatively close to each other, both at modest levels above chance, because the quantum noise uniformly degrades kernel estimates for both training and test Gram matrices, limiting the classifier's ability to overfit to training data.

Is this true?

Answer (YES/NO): NO